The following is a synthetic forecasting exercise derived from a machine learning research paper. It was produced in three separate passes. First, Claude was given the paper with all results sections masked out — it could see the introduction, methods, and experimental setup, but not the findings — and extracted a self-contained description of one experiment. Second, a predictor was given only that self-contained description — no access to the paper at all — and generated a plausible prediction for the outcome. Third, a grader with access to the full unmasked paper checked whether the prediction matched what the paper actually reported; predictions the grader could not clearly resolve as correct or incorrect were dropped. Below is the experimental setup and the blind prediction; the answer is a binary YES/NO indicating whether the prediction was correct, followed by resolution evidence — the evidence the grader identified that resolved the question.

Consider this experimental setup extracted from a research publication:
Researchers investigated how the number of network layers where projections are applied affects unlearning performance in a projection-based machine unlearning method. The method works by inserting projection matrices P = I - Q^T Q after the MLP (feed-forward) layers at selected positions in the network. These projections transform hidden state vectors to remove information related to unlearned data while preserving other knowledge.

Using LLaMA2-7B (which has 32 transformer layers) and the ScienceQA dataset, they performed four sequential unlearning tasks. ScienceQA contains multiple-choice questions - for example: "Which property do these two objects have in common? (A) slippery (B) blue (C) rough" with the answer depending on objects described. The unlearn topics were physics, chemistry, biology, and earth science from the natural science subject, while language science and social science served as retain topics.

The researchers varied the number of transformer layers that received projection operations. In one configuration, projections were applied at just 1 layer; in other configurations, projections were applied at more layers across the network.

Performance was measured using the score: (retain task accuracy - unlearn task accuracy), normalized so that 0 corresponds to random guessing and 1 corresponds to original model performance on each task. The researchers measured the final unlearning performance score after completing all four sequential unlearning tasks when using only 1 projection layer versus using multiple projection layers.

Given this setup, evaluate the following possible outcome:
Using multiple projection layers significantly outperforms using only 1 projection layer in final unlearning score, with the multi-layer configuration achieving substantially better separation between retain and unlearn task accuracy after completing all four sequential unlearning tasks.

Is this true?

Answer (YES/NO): NO